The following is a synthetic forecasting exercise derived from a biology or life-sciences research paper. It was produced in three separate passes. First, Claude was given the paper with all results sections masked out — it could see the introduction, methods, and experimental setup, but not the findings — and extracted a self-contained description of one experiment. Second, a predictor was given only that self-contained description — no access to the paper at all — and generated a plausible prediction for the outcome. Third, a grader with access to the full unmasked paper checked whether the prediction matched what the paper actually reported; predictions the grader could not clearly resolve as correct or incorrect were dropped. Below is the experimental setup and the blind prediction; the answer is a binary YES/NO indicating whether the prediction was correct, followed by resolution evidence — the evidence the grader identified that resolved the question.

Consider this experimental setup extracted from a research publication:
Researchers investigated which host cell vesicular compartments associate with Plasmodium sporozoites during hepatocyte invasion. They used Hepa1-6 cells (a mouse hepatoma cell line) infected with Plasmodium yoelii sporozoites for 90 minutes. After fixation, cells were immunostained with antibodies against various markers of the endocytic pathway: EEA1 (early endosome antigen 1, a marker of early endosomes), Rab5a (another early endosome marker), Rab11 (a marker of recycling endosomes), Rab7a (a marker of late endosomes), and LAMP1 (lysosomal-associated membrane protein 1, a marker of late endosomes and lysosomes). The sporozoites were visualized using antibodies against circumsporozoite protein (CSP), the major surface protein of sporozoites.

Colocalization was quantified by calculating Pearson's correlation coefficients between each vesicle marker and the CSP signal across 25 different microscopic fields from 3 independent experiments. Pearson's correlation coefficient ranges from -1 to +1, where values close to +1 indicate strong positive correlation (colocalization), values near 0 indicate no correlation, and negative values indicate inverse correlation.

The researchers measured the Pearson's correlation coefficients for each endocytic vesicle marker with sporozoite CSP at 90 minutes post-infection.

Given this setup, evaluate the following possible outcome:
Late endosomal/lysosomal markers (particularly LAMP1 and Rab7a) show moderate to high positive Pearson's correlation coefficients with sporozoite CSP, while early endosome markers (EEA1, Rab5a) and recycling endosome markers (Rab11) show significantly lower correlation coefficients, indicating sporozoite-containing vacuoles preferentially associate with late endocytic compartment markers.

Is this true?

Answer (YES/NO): NO